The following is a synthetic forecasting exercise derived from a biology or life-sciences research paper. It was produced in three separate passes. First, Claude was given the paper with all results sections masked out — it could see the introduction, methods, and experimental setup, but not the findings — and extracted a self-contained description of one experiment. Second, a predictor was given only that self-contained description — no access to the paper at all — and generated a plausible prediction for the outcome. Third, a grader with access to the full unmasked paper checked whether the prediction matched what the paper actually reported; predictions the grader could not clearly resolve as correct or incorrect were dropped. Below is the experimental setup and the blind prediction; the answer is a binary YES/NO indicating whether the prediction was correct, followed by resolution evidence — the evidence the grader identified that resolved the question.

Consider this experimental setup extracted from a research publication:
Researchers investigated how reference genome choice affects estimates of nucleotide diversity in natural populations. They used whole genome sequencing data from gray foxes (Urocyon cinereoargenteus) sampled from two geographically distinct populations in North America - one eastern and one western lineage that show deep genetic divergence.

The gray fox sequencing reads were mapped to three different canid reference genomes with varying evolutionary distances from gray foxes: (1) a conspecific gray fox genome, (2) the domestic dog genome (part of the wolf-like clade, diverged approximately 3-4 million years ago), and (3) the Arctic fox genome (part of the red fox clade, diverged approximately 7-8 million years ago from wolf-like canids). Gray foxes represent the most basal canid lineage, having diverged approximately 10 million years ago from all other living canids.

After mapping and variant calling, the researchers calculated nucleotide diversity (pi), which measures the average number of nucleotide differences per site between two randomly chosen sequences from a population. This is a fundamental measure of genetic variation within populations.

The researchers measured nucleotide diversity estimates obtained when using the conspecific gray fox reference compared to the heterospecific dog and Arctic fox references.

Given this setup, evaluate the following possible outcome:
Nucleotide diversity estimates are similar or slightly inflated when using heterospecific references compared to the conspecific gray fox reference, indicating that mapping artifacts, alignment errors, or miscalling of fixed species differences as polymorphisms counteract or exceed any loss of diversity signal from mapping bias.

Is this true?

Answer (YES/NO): NO